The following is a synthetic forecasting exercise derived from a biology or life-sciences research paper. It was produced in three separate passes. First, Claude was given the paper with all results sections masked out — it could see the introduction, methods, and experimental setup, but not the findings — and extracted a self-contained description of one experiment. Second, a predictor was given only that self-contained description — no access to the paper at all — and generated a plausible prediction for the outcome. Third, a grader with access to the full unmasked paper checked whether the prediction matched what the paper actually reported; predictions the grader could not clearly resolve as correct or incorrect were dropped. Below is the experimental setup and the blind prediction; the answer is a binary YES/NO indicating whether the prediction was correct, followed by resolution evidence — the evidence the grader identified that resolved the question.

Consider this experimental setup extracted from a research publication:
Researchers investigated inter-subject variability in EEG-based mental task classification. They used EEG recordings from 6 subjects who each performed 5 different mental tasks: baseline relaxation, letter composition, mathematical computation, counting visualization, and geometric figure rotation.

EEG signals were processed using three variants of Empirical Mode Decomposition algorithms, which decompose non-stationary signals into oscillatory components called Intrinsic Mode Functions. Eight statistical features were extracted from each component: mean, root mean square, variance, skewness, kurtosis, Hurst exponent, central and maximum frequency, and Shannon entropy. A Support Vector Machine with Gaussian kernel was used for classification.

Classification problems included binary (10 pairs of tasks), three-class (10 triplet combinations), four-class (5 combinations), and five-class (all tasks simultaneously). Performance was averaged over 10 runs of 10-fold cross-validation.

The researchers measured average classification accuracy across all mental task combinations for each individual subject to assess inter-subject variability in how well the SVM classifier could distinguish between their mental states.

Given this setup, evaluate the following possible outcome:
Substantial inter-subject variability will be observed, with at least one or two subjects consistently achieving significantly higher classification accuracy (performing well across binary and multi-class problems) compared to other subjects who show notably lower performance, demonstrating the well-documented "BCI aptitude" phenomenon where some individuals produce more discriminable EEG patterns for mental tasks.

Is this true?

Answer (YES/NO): YES